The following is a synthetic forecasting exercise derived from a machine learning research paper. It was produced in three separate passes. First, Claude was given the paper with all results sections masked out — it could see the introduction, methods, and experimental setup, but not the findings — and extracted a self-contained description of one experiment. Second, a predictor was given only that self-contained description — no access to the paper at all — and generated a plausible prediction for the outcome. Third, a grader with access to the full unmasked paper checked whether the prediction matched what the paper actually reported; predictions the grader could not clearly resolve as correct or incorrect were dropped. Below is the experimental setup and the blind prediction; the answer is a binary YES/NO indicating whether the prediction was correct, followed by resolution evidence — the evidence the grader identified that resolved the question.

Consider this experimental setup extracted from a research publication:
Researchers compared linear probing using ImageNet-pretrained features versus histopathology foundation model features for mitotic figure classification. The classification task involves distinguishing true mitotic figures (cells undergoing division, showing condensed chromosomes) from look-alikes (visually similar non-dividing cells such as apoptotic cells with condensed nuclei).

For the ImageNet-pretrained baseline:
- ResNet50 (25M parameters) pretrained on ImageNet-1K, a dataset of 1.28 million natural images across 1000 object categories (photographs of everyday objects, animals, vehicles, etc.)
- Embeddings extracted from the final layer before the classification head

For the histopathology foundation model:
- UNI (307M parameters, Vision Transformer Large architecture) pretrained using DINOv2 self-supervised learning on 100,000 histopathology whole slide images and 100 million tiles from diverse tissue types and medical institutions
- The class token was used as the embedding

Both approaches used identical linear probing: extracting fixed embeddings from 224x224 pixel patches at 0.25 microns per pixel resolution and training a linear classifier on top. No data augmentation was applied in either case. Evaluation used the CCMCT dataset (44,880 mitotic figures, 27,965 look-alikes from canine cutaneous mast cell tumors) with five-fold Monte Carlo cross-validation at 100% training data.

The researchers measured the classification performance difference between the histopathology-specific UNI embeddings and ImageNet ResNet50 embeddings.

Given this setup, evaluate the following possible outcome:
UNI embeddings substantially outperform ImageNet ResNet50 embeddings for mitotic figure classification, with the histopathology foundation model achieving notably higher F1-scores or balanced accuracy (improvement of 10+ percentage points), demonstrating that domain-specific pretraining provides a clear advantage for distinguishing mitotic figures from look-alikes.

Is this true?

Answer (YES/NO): NO